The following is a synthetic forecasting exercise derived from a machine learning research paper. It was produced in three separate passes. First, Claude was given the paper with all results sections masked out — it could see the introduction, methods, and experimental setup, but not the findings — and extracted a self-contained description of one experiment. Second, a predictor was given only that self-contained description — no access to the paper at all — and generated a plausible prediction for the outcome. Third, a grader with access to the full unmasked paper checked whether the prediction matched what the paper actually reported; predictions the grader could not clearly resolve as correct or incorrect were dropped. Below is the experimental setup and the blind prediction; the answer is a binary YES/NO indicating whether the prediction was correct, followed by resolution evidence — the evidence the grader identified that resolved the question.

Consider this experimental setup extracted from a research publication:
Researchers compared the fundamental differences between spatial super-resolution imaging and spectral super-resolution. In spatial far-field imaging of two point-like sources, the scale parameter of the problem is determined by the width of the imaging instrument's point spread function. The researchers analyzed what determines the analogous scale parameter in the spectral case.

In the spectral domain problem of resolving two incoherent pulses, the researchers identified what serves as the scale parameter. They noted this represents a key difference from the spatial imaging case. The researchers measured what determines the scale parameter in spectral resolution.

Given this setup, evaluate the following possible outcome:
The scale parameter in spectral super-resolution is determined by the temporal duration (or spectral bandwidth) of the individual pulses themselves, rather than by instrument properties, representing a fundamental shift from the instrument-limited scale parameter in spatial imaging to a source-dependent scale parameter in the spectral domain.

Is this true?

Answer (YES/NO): YES